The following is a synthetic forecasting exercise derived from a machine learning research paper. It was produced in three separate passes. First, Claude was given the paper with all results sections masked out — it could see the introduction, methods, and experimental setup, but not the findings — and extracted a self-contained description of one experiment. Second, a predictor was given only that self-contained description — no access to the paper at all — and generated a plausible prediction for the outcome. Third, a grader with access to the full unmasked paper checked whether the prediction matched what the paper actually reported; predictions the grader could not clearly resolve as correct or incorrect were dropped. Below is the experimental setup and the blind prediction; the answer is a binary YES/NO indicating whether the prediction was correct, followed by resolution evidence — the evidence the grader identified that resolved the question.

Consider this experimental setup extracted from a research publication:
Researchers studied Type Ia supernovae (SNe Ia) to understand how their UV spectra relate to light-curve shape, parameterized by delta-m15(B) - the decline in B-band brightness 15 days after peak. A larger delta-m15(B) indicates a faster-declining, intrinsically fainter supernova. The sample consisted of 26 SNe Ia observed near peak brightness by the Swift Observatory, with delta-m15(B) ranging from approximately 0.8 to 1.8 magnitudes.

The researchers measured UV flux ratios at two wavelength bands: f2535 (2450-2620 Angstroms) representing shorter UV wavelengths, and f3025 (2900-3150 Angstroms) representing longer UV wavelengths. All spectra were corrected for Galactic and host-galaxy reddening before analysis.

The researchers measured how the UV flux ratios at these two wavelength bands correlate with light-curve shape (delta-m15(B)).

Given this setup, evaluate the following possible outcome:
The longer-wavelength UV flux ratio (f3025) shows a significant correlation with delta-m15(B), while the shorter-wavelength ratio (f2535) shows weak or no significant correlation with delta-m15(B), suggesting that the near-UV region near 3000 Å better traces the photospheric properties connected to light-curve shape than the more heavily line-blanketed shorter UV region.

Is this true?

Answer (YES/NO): NO